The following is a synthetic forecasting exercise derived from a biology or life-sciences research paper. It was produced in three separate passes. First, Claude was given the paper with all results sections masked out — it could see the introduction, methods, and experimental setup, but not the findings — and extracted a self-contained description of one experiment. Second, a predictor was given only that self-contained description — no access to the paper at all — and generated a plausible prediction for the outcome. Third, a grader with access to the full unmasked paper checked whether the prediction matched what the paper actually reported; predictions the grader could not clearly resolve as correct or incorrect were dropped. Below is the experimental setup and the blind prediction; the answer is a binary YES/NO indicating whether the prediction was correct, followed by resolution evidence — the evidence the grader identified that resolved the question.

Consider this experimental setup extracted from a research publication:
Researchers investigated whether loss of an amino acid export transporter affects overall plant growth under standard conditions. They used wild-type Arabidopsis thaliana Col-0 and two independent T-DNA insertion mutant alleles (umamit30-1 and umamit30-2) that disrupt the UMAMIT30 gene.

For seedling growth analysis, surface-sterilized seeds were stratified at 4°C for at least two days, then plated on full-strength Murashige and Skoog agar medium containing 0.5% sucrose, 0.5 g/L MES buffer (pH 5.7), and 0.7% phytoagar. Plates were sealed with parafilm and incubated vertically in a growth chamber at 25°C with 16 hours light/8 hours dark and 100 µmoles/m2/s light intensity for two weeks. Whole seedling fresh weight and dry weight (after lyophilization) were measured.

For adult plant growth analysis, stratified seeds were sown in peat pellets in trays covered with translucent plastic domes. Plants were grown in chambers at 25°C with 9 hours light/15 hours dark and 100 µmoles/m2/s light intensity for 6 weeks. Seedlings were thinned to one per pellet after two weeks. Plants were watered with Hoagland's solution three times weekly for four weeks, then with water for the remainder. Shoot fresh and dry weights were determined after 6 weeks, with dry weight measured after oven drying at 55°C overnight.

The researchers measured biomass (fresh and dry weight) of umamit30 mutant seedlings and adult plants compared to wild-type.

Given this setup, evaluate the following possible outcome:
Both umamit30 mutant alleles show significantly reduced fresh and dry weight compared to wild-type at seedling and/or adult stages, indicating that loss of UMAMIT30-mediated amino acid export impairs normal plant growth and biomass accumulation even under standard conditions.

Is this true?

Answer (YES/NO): NO